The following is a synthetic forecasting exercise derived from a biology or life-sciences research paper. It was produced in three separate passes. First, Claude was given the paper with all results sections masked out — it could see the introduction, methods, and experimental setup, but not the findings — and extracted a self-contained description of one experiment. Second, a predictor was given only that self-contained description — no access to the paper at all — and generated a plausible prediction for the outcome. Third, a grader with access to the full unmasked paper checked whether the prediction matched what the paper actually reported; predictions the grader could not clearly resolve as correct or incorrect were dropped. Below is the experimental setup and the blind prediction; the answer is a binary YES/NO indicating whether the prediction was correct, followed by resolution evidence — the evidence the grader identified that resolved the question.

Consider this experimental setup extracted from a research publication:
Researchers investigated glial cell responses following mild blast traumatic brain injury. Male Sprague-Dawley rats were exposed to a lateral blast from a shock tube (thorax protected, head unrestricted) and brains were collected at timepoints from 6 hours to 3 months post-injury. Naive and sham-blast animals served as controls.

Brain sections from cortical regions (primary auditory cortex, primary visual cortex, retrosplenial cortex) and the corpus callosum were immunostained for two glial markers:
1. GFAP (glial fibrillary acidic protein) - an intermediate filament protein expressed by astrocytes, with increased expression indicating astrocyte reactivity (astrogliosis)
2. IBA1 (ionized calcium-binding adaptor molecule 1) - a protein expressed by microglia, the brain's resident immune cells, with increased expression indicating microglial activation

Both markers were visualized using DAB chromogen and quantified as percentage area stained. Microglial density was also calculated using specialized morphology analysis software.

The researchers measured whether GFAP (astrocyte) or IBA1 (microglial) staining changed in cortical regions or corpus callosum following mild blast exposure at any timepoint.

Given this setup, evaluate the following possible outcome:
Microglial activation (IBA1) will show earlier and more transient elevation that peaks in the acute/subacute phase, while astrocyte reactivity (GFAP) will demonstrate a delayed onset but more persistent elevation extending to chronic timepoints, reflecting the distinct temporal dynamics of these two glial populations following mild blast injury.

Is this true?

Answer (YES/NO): NO